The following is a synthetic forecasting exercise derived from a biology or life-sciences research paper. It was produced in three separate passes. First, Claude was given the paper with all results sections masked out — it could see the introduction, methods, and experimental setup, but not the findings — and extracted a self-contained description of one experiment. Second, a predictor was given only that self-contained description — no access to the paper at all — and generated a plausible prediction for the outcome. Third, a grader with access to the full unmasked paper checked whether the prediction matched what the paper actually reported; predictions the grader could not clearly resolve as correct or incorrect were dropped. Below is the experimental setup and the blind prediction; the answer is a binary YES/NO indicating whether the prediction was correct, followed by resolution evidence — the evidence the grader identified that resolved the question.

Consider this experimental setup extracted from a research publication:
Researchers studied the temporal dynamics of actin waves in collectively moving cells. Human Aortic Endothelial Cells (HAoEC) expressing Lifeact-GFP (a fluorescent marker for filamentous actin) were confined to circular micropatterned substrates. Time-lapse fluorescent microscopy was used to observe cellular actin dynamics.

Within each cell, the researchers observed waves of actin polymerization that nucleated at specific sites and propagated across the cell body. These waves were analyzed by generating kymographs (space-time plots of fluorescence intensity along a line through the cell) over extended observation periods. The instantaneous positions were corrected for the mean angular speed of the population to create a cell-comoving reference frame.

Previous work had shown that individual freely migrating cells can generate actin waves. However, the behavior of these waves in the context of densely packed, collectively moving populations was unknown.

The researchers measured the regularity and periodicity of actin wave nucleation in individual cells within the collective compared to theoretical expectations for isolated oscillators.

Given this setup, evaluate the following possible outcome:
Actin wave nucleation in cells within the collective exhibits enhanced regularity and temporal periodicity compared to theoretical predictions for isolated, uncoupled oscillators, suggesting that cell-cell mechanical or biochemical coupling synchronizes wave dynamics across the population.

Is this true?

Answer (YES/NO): YES